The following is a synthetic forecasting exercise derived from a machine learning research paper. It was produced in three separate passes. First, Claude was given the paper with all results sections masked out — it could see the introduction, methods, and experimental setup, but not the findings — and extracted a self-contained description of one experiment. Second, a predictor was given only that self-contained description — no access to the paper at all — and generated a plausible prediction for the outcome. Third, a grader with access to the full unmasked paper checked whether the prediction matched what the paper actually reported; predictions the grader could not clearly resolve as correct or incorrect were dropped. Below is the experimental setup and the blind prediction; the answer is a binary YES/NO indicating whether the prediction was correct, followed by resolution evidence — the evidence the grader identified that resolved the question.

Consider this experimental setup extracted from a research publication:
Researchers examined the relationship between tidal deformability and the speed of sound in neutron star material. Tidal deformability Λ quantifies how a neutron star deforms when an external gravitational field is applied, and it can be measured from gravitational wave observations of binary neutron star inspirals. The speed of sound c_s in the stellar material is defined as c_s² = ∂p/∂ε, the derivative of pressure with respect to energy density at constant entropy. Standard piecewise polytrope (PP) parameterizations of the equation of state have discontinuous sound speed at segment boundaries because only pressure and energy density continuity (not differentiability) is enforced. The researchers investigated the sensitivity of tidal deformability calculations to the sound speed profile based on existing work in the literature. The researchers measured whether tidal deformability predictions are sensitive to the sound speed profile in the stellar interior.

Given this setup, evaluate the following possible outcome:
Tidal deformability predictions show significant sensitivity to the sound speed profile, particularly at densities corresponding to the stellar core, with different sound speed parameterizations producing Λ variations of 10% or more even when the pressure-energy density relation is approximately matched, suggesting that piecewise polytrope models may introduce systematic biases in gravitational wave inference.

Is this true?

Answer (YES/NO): YES